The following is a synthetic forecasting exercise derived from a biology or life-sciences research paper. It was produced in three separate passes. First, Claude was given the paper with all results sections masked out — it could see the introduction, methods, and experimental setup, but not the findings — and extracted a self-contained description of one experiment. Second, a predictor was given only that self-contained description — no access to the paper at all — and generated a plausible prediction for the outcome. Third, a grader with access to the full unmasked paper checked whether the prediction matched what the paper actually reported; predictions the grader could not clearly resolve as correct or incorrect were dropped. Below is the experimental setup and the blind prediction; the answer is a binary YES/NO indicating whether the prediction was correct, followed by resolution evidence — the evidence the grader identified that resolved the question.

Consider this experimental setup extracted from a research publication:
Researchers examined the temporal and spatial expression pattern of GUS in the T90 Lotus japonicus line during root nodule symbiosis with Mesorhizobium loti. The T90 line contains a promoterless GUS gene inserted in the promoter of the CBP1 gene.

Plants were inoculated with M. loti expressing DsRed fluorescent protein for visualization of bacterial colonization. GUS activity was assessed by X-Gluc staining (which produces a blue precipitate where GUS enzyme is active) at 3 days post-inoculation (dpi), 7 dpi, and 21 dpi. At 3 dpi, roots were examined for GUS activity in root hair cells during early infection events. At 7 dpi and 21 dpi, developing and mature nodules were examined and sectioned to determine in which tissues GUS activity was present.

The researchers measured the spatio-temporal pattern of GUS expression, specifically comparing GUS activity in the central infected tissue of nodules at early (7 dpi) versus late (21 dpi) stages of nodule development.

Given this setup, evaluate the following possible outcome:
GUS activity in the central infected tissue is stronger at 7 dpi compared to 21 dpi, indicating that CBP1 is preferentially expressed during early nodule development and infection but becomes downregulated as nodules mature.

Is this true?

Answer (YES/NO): YES